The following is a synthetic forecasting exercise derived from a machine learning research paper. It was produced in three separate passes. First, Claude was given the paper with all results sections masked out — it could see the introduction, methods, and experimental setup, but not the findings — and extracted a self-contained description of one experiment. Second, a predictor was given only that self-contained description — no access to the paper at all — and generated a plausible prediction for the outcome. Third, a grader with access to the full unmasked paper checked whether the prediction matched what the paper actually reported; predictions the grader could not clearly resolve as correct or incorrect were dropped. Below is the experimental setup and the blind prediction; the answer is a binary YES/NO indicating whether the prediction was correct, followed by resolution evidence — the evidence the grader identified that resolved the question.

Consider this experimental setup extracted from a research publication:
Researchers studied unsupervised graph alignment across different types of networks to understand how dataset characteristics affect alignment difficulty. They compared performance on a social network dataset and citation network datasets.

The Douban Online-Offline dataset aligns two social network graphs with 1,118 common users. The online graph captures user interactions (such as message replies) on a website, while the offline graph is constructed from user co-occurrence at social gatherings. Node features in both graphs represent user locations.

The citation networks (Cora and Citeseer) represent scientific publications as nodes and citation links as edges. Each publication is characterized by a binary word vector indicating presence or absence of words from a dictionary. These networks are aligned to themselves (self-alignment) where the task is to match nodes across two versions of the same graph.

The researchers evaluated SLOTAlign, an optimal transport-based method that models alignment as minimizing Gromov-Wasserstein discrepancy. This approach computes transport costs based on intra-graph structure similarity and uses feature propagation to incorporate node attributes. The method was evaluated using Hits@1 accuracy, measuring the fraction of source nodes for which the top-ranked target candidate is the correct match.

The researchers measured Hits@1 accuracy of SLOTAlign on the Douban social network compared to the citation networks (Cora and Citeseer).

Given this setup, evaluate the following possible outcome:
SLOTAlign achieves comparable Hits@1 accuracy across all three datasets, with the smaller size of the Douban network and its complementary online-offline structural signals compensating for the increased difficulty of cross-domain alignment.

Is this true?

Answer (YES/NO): NO